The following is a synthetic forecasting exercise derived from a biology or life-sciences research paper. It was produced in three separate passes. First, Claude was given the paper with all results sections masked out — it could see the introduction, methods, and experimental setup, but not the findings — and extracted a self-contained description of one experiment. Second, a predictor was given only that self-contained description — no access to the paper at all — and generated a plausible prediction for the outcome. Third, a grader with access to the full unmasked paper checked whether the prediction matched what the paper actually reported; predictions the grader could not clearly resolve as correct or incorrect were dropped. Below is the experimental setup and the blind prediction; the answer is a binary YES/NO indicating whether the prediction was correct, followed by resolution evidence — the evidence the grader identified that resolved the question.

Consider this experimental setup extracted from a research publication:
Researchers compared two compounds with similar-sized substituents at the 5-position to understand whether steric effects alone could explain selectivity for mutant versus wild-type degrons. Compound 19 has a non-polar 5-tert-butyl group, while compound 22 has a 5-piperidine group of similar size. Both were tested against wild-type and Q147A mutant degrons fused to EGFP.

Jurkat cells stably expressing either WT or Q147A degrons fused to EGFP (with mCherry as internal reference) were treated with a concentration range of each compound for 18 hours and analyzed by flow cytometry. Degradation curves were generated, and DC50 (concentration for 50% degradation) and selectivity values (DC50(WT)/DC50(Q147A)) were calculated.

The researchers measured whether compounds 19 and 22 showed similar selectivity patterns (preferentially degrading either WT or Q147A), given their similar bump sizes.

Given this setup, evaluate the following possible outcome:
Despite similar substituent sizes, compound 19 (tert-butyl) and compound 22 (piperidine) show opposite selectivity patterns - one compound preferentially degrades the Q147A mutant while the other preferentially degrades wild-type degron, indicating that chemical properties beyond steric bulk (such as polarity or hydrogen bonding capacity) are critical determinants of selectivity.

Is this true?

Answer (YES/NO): YES